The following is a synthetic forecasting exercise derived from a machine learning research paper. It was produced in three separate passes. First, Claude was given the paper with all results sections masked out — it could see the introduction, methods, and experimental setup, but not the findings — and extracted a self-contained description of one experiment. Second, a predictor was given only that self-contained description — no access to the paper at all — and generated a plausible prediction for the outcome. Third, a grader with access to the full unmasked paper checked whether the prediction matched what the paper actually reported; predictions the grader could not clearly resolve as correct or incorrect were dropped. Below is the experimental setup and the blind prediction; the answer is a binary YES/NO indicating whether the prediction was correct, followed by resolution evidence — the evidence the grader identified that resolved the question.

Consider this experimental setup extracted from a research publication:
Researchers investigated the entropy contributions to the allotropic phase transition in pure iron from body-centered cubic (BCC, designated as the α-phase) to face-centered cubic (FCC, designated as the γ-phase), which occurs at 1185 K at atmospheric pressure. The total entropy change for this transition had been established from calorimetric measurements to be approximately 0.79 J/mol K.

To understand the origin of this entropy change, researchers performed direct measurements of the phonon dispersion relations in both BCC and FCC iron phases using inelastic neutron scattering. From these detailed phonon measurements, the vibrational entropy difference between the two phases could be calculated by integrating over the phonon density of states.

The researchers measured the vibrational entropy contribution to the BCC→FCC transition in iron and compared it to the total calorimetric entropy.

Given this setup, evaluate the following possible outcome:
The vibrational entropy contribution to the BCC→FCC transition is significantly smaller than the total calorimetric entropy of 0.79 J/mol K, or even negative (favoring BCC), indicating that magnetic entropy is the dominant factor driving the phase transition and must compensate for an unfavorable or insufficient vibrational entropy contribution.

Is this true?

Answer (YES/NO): NO